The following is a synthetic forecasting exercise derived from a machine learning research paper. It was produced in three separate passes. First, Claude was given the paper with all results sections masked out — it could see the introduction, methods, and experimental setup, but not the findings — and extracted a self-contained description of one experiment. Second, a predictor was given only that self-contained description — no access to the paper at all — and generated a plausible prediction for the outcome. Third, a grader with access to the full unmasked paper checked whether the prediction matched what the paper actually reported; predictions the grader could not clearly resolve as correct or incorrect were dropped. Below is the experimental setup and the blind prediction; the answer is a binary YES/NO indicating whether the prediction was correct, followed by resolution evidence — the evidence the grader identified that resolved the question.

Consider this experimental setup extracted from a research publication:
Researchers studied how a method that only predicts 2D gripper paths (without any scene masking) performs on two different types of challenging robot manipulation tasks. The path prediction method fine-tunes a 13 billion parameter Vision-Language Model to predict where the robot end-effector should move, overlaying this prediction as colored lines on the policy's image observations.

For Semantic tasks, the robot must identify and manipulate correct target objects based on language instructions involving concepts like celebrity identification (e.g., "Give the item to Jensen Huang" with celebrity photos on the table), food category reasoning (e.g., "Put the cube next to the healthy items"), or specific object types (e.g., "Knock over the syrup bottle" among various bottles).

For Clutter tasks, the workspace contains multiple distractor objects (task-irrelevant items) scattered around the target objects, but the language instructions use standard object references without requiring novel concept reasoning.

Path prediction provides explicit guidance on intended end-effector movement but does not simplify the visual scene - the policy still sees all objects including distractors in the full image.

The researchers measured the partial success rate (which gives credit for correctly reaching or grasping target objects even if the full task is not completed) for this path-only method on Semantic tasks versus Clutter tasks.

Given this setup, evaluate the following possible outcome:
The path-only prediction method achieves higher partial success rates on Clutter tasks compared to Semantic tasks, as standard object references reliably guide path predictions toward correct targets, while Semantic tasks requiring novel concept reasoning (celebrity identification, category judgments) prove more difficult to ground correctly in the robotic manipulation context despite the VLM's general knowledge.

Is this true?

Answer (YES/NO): NO